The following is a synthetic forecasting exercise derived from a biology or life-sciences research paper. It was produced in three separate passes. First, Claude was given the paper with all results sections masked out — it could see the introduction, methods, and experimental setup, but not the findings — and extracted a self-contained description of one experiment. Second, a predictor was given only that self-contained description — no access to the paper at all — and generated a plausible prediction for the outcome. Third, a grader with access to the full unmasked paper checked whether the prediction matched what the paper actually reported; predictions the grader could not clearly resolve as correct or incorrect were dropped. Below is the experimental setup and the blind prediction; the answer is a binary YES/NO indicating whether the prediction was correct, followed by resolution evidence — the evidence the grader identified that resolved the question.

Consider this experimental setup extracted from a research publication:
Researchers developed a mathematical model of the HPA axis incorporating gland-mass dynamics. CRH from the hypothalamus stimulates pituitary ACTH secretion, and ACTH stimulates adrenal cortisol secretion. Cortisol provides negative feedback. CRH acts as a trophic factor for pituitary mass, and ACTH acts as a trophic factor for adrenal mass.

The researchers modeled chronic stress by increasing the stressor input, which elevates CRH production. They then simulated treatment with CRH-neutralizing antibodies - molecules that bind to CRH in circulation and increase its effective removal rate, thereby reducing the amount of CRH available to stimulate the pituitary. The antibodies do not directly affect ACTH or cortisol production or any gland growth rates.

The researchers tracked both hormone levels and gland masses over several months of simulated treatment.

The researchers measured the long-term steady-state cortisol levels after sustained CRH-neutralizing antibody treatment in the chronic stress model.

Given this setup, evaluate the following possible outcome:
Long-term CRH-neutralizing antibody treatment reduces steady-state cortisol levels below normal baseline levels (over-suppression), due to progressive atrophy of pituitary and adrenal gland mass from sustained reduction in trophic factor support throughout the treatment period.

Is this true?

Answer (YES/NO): NO